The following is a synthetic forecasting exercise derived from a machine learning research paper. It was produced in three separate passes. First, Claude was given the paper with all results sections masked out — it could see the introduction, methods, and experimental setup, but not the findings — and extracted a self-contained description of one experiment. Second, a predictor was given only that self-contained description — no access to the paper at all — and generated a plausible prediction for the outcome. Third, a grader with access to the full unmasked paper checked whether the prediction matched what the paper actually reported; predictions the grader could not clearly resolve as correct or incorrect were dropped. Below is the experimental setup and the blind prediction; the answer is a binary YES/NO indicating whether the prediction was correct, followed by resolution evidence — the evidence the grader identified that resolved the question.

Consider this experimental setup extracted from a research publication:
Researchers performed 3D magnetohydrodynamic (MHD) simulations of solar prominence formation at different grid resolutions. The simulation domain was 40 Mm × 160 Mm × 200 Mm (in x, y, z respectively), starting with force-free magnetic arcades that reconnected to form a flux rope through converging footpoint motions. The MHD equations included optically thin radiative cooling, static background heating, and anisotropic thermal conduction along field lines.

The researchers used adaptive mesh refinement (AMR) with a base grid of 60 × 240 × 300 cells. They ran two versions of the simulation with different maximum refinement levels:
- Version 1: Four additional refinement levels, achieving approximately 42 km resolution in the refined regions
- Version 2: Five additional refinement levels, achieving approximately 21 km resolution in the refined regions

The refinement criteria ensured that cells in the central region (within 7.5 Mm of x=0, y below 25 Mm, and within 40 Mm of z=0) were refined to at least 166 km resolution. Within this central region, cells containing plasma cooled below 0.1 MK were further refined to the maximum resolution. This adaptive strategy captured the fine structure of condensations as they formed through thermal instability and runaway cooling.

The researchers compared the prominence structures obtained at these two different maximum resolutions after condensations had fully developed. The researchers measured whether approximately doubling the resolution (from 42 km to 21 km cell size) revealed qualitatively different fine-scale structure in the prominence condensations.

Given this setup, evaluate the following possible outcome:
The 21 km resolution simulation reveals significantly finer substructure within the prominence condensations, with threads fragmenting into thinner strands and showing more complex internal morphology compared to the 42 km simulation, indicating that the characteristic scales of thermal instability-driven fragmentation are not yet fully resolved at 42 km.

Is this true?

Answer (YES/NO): NO